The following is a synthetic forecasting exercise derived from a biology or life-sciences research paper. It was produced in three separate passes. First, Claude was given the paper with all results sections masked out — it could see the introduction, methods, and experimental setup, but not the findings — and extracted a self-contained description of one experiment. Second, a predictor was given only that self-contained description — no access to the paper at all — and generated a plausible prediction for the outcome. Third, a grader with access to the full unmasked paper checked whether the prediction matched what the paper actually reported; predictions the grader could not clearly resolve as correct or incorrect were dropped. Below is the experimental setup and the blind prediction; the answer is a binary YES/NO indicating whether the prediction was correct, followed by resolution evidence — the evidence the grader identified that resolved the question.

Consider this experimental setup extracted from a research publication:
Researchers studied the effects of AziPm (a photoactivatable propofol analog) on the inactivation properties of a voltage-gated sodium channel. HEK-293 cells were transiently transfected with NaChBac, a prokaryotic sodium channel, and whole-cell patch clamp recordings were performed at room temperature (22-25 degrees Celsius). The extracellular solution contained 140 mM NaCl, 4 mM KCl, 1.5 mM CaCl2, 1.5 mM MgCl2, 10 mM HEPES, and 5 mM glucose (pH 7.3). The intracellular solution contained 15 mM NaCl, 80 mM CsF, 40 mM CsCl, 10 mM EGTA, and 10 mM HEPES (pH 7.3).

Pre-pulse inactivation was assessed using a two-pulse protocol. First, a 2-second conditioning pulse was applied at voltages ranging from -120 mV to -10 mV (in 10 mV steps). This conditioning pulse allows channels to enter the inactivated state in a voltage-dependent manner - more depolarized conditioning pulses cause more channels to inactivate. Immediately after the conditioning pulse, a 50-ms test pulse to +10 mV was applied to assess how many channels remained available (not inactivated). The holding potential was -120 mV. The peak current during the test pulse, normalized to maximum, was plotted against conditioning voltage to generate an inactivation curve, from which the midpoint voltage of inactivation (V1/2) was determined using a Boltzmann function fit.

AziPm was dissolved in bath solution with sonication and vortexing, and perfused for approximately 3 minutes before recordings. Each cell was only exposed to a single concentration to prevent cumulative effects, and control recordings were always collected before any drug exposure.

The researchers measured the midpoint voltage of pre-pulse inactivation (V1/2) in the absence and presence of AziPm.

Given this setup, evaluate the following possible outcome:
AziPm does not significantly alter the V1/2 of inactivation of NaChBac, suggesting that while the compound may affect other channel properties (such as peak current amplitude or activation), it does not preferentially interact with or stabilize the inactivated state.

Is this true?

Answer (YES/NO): NO